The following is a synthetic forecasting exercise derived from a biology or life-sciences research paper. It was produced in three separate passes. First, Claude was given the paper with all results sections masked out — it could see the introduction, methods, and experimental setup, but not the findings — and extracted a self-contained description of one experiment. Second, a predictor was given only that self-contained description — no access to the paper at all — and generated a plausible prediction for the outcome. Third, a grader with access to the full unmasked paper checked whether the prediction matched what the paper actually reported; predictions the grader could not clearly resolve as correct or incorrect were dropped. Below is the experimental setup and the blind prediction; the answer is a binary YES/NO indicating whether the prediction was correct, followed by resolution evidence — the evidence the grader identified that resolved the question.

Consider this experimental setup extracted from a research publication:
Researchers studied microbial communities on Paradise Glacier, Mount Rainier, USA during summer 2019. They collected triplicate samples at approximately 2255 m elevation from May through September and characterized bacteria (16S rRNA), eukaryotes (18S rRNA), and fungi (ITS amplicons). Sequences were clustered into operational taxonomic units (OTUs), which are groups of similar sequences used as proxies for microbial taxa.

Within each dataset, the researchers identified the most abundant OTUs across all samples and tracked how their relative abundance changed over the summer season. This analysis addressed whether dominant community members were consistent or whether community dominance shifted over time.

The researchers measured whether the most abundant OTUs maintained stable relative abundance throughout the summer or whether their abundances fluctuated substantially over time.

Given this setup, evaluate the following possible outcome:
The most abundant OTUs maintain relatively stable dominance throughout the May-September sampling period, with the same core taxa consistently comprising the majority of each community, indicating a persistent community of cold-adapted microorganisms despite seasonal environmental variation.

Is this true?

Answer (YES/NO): NO